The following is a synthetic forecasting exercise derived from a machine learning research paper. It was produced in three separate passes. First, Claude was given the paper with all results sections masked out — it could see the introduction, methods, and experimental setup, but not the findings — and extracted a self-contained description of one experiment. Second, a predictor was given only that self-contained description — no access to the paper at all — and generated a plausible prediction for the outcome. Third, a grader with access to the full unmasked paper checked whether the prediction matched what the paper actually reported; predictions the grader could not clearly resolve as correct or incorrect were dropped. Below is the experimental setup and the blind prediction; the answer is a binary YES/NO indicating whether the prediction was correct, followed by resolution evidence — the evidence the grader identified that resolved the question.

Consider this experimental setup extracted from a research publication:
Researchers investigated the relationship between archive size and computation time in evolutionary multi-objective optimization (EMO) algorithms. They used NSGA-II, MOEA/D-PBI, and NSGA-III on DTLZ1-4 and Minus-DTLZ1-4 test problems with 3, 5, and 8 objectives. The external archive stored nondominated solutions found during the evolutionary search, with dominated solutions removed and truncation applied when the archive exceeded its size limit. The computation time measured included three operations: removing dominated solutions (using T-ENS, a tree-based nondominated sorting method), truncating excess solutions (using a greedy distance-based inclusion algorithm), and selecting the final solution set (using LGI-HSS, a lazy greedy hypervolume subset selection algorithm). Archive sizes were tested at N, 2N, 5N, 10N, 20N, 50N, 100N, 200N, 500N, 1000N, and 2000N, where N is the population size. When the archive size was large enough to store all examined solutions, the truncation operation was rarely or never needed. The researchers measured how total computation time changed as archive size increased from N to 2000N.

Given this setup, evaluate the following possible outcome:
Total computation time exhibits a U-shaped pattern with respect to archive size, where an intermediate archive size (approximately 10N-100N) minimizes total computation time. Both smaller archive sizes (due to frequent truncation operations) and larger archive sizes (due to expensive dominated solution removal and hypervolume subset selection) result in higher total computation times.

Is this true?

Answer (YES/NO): NO